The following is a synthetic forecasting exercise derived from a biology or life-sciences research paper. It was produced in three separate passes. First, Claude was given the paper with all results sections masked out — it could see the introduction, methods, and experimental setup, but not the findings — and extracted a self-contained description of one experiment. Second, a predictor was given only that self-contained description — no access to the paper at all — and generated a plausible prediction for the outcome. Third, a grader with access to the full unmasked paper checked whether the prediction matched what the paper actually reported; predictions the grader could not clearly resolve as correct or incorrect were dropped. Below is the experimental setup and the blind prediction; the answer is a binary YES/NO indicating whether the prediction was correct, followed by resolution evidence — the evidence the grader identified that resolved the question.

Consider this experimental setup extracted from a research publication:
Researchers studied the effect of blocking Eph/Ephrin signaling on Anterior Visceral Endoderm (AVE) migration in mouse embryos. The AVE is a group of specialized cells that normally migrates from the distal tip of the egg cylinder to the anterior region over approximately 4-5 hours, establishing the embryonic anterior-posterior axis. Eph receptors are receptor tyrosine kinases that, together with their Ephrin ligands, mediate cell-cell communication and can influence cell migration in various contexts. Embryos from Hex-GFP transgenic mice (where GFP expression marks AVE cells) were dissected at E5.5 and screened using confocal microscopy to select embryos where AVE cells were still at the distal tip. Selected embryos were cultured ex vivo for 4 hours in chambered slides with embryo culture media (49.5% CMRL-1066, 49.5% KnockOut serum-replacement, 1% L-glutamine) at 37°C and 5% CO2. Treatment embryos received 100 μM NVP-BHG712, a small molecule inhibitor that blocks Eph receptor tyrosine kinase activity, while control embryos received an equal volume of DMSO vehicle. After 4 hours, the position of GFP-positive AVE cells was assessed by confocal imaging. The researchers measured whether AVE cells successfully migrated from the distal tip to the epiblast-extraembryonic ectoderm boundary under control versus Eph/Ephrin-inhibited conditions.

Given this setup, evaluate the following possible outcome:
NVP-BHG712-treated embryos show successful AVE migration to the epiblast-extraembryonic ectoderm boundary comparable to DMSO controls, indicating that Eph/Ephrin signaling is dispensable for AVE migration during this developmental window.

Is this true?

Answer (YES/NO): NO